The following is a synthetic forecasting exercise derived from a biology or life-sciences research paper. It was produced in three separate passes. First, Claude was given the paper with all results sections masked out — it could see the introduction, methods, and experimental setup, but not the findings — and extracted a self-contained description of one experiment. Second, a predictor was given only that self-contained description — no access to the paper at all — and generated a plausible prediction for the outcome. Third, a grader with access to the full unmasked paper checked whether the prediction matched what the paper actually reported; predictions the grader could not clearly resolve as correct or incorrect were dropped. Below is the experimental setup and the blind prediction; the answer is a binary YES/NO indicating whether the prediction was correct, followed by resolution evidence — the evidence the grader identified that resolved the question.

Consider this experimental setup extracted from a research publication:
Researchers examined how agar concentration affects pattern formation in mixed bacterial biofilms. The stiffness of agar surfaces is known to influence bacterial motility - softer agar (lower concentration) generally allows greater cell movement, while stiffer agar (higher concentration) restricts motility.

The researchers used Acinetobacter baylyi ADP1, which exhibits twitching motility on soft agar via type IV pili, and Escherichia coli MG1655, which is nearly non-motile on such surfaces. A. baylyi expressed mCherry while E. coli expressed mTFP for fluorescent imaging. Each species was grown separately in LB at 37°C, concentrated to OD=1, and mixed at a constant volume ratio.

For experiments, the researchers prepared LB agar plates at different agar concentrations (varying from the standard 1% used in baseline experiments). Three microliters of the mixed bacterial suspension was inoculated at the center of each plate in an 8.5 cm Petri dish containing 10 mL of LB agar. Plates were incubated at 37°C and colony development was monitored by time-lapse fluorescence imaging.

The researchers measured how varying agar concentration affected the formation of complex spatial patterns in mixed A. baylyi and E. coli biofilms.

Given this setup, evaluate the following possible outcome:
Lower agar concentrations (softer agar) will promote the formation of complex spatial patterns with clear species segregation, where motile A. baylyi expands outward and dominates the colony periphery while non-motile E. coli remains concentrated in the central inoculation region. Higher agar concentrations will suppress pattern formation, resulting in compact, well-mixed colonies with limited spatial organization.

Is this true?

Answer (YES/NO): NO